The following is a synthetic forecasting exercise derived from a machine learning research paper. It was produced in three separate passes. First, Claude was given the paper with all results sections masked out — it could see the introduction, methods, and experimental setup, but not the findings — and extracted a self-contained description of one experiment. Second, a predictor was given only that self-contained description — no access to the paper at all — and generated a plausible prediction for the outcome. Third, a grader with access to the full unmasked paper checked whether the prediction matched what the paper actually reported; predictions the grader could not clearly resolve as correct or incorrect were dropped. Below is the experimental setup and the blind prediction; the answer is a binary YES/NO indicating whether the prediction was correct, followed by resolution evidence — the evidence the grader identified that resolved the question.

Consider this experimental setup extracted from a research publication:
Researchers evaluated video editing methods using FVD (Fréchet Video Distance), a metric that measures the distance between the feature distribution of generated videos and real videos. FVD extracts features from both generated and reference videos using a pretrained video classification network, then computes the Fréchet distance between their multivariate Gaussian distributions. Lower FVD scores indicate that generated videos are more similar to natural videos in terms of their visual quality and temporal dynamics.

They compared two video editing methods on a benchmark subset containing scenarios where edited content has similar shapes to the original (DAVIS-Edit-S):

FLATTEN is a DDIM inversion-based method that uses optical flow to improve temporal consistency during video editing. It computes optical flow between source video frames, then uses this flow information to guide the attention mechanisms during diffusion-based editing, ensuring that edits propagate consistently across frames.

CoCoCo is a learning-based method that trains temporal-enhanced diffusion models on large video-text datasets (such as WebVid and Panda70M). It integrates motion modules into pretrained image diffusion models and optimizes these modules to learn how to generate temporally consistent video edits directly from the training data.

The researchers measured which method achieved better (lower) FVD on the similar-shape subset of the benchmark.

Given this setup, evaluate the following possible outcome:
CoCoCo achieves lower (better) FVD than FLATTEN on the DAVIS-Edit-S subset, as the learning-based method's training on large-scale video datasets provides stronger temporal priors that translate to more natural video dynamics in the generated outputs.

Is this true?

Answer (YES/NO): YES